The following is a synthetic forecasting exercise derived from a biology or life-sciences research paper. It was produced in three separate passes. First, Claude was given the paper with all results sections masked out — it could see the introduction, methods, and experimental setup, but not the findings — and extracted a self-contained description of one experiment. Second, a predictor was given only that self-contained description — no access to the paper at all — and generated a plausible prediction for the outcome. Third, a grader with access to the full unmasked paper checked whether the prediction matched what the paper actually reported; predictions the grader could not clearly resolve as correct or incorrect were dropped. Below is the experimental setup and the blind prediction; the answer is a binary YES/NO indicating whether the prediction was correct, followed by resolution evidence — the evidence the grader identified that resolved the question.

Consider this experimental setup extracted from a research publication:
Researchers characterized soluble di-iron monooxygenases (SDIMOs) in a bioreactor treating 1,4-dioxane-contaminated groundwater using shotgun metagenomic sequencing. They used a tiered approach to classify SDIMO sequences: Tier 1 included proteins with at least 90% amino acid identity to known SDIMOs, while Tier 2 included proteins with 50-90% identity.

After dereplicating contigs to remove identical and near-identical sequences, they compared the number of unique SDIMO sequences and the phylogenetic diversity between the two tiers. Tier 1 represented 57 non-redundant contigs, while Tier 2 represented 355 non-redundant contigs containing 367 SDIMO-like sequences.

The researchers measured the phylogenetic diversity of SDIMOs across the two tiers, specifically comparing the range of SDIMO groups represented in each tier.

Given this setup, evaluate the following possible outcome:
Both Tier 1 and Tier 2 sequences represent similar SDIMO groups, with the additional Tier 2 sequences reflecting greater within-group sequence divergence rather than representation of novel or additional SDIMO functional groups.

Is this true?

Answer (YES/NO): NO